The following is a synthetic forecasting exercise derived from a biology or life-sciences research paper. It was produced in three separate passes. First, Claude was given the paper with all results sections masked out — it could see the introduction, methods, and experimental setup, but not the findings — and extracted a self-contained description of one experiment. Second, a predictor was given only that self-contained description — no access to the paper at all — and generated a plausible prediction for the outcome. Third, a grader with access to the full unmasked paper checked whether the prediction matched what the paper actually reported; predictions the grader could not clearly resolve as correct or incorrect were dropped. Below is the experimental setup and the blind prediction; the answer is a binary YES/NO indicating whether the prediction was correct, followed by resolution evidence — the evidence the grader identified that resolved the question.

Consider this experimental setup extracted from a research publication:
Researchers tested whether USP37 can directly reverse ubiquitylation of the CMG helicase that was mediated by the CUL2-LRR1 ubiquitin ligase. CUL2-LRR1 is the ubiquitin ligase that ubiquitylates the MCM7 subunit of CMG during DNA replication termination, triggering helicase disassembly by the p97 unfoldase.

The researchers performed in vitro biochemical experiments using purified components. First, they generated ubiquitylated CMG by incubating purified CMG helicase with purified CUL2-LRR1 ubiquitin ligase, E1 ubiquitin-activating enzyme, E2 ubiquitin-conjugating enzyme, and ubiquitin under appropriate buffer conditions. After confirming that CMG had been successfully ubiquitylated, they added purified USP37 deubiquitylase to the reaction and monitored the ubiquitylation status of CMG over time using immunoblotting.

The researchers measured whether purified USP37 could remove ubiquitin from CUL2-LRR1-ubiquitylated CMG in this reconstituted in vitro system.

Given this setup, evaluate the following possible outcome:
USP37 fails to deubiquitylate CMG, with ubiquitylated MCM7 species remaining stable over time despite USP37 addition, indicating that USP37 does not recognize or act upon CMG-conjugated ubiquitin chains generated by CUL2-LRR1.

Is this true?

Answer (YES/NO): NO